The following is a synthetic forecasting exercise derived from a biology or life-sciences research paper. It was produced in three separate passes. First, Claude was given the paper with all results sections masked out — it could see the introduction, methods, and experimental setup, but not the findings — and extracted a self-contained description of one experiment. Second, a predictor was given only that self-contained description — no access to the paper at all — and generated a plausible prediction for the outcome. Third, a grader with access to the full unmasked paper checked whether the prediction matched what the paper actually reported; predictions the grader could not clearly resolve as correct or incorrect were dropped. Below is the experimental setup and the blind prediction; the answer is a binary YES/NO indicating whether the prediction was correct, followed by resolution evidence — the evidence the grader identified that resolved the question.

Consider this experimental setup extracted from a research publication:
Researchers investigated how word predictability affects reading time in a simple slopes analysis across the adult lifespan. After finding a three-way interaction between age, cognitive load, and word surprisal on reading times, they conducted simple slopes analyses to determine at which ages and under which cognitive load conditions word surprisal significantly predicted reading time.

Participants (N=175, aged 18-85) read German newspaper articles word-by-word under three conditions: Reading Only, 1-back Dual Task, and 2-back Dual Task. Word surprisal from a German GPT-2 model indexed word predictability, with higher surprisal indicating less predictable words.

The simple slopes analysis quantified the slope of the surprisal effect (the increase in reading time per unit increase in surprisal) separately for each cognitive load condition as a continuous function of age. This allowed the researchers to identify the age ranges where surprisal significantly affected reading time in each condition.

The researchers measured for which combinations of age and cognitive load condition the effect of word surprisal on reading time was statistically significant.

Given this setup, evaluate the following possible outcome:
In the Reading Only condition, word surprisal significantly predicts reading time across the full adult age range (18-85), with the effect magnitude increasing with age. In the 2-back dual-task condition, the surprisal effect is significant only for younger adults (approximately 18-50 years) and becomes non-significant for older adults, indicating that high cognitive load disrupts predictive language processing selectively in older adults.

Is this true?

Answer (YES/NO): NO